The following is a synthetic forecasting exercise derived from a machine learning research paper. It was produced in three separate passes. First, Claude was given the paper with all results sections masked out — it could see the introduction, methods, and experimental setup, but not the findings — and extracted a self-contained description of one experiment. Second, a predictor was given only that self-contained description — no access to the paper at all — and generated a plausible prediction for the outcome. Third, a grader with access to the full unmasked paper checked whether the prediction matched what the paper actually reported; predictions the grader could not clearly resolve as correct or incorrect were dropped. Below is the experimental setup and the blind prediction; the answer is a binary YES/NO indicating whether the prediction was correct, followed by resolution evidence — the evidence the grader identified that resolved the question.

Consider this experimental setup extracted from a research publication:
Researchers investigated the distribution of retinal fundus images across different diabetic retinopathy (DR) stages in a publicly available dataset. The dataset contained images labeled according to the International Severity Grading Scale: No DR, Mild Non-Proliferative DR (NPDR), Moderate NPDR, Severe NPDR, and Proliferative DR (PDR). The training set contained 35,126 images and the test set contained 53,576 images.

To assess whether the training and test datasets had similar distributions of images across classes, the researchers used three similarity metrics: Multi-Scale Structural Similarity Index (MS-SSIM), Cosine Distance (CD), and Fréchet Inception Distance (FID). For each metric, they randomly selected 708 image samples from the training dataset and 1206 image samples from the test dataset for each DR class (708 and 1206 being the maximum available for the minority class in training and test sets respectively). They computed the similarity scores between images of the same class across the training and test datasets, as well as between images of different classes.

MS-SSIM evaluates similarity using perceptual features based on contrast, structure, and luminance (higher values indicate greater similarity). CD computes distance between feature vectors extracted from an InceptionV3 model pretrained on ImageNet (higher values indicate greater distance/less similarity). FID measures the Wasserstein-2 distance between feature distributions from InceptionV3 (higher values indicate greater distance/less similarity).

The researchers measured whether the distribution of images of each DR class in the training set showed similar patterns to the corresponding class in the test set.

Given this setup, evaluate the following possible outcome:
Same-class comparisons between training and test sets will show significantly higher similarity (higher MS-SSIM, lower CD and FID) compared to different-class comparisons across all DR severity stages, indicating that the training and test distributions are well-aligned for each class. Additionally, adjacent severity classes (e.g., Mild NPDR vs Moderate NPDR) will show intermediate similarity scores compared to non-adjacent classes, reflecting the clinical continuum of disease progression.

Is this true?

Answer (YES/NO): NO